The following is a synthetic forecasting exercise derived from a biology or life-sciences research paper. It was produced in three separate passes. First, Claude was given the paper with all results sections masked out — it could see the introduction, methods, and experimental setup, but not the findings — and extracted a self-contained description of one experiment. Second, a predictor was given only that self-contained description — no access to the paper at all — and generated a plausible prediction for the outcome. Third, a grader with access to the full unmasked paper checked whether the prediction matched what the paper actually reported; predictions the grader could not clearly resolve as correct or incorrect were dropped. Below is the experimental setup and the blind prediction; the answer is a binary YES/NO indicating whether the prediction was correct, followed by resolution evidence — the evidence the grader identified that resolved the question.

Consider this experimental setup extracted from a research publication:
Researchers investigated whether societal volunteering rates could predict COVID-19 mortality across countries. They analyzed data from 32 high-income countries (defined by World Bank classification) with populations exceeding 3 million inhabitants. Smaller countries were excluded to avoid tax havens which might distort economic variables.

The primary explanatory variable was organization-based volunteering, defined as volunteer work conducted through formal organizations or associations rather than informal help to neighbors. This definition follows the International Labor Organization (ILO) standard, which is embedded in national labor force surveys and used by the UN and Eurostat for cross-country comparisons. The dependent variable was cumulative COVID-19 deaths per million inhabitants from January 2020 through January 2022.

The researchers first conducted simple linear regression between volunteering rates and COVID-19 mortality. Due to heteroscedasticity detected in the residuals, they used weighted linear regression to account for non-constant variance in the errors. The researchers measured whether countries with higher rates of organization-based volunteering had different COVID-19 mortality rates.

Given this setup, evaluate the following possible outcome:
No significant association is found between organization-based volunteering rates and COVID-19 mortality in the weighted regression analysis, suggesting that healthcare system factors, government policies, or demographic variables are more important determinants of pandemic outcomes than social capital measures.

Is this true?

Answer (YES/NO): NO